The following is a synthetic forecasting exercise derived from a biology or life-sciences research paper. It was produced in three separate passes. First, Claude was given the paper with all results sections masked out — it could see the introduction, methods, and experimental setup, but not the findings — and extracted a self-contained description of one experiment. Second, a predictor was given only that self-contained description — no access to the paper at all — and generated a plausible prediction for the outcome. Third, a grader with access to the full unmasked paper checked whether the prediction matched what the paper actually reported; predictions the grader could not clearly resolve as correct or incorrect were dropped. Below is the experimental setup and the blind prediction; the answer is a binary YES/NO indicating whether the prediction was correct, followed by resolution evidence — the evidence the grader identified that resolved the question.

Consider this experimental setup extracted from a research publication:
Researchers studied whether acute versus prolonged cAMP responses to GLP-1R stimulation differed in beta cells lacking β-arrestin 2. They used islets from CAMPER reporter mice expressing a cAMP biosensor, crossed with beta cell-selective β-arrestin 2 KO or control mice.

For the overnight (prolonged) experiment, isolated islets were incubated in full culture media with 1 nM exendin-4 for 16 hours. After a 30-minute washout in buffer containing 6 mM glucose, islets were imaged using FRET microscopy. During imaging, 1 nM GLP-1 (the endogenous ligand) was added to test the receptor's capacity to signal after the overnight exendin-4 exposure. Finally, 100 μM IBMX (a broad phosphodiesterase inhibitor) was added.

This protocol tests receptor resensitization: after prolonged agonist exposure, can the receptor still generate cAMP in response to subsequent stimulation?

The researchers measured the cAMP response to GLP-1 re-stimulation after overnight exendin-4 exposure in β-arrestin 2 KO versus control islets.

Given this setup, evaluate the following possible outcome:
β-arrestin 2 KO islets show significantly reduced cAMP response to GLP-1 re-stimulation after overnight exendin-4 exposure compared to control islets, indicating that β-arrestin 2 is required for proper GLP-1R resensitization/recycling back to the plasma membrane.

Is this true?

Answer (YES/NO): NO